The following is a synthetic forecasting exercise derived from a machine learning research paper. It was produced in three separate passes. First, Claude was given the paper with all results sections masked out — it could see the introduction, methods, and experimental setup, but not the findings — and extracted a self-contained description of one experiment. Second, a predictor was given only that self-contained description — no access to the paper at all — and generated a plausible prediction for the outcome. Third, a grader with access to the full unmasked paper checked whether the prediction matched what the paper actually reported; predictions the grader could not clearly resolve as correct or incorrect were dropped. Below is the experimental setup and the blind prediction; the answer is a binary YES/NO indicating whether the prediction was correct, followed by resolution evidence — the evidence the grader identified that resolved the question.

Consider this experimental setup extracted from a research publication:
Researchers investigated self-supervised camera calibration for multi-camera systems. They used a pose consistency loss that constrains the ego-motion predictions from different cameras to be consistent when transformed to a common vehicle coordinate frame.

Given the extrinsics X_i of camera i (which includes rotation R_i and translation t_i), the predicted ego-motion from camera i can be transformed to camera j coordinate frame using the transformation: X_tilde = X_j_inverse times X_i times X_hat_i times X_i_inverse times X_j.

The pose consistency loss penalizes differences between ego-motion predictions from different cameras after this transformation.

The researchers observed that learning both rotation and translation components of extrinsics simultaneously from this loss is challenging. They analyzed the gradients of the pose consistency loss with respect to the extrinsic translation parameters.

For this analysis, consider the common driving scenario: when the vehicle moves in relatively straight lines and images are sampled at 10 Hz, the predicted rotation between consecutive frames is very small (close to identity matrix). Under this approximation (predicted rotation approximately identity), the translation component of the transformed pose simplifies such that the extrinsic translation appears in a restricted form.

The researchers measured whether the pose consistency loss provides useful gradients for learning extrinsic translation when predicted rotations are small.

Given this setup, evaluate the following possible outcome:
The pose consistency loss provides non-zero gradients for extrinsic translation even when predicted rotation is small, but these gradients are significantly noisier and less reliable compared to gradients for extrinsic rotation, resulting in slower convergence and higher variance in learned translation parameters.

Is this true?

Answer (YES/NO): NO